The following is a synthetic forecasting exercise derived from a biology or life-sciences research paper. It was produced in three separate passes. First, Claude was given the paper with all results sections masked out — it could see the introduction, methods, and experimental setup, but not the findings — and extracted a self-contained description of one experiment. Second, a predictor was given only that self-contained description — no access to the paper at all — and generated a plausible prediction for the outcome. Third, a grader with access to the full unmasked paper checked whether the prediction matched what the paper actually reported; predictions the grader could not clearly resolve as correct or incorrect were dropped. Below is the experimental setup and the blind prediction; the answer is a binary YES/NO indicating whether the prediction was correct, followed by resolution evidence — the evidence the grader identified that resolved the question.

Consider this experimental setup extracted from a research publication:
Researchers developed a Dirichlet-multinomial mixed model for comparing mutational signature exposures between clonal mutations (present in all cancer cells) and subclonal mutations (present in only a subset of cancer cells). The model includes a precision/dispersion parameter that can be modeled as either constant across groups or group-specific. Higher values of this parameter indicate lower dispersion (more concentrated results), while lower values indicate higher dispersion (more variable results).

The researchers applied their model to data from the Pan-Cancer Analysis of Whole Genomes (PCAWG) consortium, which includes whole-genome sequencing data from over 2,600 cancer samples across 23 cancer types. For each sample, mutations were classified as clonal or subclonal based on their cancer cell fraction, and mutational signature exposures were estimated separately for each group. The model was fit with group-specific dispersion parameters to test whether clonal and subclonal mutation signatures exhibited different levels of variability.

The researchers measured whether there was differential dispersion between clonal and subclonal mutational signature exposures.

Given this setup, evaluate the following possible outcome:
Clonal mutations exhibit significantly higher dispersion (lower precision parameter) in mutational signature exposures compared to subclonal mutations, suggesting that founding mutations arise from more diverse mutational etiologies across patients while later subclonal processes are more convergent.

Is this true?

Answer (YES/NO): NO